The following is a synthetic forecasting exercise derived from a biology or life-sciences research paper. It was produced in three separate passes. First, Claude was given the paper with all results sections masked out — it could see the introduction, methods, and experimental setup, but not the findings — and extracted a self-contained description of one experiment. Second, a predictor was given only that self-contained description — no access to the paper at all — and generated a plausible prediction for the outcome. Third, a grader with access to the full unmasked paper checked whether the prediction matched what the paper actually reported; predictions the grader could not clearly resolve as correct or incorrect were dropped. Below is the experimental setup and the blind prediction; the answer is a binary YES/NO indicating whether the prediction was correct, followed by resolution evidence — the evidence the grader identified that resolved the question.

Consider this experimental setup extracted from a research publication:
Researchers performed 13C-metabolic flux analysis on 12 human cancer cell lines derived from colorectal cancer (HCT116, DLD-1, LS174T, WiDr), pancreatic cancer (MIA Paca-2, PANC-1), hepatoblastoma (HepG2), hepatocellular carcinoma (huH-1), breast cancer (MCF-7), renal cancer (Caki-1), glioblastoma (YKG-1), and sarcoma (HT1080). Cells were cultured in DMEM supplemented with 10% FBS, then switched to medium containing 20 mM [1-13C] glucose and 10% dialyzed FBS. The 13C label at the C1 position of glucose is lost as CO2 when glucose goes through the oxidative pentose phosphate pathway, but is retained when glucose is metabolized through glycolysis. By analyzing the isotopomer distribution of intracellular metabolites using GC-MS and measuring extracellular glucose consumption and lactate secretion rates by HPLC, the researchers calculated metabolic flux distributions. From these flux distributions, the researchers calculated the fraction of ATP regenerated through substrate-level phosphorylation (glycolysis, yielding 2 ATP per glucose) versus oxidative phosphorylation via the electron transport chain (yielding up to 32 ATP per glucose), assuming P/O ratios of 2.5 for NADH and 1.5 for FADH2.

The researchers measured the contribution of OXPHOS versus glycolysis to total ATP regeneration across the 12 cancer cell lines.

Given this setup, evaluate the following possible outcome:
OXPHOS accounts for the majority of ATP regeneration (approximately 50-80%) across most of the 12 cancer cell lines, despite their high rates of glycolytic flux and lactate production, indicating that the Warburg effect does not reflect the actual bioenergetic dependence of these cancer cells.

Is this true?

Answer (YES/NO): NO